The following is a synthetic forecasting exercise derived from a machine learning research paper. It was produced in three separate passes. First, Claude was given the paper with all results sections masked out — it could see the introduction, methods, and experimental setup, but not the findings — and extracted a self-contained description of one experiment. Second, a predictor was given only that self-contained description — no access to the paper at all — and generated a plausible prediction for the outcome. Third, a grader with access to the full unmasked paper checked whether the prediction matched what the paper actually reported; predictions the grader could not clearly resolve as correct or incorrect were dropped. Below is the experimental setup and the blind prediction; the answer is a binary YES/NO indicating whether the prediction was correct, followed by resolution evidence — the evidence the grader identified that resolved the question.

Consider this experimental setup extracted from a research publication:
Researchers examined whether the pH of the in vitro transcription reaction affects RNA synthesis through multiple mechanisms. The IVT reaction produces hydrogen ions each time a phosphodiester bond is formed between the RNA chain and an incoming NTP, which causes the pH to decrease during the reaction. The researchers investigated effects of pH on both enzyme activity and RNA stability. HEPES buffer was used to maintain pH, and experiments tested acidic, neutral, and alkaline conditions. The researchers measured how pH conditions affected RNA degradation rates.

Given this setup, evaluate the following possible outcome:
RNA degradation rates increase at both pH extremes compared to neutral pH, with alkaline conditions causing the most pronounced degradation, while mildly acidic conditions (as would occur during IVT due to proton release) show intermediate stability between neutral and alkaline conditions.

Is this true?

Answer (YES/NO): NO